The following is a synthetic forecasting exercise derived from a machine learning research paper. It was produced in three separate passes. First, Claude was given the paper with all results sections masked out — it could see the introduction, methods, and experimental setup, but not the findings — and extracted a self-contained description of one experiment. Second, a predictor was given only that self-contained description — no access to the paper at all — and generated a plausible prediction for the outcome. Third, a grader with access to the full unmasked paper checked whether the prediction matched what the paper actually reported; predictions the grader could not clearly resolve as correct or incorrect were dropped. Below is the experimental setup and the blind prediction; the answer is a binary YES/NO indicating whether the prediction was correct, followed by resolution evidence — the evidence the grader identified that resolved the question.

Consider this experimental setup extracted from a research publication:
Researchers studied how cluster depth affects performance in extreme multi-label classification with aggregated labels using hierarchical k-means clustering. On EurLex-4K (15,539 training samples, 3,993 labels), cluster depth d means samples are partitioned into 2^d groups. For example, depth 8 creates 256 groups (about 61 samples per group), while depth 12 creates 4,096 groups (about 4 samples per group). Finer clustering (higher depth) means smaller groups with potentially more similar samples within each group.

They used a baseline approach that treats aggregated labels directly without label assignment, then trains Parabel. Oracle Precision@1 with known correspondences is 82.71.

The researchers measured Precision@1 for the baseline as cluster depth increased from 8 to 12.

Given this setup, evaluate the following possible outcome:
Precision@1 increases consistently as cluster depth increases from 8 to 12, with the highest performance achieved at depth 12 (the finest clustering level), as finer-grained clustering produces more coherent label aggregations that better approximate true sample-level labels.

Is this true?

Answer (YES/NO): YES